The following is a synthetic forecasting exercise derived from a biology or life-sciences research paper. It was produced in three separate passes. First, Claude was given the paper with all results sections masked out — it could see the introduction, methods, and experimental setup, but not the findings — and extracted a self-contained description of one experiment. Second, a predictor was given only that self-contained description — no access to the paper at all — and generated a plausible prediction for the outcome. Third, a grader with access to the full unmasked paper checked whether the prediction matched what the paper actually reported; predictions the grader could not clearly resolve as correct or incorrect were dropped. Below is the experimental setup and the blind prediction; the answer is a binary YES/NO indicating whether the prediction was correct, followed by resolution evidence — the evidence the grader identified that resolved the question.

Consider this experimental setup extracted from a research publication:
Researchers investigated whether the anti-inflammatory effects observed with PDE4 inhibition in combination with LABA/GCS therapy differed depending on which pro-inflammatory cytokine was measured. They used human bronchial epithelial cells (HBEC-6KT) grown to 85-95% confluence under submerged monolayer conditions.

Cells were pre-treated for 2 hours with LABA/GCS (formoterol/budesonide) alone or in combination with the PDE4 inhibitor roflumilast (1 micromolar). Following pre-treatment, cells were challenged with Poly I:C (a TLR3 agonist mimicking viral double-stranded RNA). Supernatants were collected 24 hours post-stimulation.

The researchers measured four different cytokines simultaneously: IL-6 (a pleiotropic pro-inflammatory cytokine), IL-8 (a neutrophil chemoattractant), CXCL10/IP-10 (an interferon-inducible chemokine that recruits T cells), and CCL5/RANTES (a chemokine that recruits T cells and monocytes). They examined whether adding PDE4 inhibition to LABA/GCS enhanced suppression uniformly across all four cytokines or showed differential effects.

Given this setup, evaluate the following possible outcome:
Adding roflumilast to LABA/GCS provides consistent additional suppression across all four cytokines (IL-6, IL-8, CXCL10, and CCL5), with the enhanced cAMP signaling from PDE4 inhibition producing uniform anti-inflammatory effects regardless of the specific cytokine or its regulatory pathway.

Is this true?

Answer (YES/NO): NO